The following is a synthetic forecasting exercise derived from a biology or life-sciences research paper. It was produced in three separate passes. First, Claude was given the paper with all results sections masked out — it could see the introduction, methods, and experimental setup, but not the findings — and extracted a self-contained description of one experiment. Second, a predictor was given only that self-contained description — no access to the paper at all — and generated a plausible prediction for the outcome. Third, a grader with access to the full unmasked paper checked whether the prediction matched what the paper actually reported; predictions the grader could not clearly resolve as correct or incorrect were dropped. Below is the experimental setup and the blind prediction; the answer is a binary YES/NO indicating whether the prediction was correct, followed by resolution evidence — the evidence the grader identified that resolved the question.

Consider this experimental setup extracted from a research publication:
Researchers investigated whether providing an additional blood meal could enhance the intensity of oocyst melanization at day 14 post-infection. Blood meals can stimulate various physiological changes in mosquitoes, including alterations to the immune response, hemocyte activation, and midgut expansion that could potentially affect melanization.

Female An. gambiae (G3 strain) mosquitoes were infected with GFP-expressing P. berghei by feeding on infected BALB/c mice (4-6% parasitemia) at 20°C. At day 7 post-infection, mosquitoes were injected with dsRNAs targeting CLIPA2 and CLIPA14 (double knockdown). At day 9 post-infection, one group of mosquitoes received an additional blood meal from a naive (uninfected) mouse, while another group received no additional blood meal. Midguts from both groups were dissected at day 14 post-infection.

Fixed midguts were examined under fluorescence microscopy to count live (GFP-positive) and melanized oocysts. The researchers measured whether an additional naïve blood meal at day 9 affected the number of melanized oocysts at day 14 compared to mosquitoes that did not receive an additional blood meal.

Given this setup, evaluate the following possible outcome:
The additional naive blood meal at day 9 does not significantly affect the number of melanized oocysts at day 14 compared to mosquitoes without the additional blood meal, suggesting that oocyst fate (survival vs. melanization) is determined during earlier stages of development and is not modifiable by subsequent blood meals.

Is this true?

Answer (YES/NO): YES